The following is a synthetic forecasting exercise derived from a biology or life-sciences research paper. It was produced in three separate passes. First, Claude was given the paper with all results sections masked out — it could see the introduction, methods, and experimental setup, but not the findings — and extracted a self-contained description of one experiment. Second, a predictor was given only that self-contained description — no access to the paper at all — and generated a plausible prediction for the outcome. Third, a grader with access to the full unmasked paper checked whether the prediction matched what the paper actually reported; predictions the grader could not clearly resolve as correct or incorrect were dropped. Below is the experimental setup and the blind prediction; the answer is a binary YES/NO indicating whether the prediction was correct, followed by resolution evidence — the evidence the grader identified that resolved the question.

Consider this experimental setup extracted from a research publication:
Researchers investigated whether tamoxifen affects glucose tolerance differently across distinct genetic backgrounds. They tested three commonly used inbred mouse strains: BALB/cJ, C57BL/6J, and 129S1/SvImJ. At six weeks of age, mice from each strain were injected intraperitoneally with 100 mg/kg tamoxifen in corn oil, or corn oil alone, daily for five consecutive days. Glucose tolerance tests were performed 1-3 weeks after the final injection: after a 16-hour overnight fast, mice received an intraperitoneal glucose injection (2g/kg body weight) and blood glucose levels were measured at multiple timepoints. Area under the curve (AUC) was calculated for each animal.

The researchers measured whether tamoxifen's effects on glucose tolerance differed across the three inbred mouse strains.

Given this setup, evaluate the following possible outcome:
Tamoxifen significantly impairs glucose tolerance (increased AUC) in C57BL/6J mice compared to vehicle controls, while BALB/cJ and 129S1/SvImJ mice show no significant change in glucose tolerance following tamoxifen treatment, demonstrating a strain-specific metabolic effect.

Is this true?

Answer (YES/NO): NO